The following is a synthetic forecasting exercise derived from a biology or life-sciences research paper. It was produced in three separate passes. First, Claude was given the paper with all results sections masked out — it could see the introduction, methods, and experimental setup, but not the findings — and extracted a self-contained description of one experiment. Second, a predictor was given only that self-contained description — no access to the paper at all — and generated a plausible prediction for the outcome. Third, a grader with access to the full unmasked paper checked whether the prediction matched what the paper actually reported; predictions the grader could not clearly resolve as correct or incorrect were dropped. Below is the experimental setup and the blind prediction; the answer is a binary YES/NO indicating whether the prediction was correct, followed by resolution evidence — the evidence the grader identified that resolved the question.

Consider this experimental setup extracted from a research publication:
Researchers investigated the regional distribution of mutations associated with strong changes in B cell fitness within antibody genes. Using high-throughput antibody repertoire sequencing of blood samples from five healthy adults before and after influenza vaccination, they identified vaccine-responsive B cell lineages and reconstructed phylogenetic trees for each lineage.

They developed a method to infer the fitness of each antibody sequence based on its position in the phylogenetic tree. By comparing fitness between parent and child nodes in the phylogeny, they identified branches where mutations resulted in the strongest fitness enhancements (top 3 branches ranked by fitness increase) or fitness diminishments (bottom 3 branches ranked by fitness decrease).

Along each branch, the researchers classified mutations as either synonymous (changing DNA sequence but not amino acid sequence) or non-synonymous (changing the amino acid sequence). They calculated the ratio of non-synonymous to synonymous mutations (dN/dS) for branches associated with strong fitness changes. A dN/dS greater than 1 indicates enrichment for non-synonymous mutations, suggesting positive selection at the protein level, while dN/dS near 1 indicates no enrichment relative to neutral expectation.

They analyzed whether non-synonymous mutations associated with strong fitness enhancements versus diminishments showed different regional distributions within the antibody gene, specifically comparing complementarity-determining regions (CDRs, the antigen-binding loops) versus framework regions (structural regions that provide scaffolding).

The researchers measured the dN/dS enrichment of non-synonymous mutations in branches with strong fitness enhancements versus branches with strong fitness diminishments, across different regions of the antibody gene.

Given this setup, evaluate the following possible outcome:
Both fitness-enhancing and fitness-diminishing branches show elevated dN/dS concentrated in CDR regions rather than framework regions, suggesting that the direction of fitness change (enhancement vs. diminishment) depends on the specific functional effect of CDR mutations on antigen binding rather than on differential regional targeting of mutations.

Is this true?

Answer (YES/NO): YES